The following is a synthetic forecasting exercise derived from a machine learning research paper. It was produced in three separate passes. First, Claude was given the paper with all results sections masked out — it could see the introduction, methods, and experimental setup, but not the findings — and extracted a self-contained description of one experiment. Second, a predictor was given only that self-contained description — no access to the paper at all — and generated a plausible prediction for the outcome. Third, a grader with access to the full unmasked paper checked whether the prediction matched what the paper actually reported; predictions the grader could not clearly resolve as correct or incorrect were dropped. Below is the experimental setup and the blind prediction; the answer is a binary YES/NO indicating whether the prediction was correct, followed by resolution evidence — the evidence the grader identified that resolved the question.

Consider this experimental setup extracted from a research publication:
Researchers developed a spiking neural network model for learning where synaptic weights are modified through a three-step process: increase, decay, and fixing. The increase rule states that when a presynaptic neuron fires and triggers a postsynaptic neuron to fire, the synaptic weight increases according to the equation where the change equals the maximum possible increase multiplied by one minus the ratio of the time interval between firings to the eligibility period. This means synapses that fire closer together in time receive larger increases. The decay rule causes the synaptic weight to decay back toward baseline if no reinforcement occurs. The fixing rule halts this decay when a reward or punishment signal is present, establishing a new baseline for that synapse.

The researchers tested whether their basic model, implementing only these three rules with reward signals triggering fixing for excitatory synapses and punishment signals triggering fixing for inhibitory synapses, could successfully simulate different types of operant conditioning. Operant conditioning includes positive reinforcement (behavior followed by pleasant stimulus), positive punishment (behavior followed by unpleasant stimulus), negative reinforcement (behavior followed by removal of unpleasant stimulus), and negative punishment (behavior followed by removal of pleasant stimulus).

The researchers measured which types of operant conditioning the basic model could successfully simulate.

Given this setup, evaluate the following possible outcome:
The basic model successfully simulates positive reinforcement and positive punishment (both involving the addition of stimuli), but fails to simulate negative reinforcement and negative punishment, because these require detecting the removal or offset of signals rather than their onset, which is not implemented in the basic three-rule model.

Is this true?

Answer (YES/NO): YES